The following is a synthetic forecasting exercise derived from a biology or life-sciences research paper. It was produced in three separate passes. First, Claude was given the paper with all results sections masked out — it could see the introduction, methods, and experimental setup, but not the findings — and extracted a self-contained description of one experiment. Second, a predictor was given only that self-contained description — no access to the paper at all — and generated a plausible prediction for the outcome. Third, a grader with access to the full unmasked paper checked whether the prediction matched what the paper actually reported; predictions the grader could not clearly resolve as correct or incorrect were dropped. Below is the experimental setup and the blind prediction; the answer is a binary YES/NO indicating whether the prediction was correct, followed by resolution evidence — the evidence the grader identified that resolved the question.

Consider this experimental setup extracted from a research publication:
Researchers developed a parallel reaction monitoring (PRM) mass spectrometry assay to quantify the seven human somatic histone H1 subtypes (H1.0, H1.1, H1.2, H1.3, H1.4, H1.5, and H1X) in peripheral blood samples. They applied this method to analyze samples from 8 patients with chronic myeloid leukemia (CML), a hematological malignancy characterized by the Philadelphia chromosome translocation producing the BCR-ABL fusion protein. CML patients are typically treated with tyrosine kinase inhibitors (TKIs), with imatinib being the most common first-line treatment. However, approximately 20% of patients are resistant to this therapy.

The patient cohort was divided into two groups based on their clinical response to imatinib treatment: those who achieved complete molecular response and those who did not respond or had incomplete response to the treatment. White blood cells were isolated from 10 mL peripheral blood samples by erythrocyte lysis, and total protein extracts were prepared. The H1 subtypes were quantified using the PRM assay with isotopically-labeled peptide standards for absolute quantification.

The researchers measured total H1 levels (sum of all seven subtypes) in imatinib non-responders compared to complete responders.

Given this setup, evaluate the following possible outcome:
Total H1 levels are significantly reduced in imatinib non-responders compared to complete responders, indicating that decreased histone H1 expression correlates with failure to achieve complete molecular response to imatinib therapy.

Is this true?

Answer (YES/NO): NO